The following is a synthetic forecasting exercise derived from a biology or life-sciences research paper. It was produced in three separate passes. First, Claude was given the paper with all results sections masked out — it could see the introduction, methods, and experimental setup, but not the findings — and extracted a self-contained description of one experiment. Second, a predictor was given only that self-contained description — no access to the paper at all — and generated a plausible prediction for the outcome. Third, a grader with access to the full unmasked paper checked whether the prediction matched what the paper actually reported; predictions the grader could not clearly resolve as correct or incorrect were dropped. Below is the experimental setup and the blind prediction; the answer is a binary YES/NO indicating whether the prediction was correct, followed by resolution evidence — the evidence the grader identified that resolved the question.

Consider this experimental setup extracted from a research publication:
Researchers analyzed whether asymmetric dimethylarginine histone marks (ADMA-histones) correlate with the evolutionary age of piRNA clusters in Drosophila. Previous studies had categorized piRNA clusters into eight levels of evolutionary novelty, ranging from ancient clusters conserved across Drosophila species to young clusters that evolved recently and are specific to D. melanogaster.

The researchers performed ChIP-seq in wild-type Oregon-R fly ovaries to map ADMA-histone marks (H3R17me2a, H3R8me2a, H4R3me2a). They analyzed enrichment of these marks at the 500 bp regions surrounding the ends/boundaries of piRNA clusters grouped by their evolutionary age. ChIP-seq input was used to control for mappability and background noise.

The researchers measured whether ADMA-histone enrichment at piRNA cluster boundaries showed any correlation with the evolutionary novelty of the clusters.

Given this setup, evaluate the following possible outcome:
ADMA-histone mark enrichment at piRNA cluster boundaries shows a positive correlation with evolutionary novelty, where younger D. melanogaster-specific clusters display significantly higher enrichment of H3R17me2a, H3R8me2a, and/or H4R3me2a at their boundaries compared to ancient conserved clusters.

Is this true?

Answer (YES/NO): YES